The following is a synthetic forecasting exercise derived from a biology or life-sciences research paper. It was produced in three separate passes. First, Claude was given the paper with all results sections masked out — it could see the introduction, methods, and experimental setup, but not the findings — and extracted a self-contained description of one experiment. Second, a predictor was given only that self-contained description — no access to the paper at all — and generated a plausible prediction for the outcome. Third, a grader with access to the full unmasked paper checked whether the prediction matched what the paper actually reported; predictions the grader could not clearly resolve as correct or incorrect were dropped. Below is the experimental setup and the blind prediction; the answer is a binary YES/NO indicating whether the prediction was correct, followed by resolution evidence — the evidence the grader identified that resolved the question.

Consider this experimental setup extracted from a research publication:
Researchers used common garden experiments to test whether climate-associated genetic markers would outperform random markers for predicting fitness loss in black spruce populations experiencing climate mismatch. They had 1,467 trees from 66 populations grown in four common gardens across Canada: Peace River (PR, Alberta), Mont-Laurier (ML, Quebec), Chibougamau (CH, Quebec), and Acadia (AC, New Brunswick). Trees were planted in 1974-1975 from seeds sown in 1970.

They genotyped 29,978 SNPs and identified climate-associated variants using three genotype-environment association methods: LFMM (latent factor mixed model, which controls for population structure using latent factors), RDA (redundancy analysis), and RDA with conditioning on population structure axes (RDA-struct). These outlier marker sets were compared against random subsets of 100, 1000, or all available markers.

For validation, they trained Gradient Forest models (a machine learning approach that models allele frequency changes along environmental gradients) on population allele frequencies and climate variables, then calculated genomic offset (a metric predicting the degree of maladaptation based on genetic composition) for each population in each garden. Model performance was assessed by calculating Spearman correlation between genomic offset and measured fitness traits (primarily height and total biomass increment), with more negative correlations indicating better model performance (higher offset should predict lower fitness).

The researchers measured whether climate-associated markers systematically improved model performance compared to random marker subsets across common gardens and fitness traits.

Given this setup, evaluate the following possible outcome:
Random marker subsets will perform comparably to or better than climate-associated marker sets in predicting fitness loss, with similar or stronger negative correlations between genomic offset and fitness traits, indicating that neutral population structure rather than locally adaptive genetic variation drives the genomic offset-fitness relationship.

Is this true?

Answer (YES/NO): NO